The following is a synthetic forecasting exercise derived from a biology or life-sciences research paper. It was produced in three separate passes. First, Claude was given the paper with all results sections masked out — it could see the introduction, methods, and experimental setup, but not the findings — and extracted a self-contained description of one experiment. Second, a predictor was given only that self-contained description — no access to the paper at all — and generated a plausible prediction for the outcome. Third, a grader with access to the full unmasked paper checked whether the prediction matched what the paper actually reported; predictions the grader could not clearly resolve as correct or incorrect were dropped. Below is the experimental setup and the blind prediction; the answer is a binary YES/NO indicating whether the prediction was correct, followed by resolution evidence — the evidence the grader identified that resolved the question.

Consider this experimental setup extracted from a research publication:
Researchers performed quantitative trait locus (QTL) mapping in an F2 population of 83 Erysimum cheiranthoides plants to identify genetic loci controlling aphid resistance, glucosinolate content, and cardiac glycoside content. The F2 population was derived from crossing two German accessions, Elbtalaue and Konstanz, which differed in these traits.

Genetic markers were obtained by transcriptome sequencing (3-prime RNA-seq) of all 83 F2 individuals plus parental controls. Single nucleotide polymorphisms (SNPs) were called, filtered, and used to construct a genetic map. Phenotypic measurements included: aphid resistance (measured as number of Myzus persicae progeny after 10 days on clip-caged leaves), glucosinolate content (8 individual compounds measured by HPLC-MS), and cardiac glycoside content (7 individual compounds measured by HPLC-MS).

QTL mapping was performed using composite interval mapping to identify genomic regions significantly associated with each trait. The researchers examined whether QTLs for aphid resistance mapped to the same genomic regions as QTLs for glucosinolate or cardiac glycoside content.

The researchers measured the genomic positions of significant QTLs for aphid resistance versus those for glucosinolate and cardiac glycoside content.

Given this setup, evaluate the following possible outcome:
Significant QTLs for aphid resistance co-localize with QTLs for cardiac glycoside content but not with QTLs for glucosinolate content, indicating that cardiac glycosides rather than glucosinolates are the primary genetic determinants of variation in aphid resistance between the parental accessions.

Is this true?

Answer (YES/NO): NO